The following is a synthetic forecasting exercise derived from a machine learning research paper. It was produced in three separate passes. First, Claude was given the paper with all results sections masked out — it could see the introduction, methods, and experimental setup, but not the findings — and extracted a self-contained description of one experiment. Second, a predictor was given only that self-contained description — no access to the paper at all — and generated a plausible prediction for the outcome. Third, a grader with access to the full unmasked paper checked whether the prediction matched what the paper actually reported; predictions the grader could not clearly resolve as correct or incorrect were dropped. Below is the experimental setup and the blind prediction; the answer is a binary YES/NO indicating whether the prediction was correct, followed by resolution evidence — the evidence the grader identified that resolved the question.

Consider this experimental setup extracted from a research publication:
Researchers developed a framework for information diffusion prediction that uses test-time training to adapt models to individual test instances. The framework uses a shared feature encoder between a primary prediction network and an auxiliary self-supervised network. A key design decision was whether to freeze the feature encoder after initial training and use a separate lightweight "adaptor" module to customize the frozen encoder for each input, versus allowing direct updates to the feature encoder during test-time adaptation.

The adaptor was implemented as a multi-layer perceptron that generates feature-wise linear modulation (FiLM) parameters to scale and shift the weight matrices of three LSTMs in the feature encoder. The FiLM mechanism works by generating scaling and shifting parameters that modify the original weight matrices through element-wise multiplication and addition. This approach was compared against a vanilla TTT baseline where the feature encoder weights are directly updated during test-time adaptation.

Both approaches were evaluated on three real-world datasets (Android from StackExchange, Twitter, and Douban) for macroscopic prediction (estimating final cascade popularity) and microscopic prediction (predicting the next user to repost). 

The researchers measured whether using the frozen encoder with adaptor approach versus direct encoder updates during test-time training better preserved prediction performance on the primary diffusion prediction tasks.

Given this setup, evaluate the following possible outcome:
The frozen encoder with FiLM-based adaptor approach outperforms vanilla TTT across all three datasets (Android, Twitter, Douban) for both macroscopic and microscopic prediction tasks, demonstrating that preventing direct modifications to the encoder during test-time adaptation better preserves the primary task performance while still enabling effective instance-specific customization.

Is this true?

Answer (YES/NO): NO